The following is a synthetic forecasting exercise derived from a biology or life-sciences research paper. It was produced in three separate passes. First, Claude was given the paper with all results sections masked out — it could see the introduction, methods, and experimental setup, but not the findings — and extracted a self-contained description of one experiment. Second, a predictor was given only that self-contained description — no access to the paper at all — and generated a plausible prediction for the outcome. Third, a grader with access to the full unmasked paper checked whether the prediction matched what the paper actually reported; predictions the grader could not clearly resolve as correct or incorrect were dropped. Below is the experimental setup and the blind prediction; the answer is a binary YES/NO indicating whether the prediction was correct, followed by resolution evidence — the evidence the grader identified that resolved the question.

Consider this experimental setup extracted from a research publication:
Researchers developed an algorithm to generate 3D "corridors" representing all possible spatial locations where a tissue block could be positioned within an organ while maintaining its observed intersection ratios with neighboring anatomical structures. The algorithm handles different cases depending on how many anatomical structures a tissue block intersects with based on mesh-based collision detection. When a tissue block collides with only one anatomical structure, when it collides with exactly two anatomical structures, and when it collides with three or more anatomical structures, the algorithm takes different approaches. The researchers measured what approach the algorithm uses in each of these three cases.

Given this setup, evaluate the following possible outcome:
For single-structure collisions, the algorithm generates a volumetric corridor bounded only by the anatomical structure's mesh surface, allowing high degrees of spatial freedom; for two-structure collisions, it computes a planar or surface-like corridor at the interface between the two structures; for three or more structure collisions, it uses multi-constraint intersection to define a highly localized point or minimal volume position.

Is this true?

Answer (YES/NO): NO